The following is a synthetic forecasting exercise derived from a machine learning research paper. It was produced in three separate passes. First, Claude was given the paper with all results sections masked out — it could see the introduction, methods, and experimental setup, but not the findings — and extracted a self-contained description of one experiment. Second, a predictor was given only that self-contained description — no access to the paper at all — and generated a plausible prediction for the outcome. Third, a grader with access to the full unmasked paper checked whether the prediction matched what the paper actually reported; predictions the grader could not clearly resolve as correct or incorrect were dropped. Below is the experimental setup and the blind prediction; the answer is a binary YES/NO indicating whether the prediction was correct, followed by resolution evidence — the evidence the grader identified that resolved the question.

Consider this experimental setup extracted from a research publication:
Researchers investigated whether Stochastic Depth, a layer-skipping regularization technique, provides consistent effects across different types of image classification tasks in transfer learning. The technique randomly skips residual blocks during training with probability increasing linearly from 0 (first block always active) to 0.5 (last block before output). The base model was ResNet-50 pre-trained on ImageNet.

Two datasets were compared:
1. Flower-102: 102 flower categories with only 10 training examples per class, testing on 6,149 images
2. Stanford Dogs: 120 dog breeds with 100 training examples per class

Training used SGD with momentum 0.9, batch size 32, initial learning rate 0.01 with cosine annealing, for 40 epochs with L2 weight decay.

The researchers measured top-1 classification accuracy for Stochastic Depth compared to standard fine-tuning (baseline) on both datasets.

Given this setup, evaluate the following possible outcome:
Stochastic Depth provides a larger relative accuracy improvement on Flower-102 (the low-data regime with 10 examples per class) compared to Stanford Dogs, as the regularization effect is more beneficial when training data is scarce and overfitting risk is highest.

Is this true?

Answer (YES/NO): NO